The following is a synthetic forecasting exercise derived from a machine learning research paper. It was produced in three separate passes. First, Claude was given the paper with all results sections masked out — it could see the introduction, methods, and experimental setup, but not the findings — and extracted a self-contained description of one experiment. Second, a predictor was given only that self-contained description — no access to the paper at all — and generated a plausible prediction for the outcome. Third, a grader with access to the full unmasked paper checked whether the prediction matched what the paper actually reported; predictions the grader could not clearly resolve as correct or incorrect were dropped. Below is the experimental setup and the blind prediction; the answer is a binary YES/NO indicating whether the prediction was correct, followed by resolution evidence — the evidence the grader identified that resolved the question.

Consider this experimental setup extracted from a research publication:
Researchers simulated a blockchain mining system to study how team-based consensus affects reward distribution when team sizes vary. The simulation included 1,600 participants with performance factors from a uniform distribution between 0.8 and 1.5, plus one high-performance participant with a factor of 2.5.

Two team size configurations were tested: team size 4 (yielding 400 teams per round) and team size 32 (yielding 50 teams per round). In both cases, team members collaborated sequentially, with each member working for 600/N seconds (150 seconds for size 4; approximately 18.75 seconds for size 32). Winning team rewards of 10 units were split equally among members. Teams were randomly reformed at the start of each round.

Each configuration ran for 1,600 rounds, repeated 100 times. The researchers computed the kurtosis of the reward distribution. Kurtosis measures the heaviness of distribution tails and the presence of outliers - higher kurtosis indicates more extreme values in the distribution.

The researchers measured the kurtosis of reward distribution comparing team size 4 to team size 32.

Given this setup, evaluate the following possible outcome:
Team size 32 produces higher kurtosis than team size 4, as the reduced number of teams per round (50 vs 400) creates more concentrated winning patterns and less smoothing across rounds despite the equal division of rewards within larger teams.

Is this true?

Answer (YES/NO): NO